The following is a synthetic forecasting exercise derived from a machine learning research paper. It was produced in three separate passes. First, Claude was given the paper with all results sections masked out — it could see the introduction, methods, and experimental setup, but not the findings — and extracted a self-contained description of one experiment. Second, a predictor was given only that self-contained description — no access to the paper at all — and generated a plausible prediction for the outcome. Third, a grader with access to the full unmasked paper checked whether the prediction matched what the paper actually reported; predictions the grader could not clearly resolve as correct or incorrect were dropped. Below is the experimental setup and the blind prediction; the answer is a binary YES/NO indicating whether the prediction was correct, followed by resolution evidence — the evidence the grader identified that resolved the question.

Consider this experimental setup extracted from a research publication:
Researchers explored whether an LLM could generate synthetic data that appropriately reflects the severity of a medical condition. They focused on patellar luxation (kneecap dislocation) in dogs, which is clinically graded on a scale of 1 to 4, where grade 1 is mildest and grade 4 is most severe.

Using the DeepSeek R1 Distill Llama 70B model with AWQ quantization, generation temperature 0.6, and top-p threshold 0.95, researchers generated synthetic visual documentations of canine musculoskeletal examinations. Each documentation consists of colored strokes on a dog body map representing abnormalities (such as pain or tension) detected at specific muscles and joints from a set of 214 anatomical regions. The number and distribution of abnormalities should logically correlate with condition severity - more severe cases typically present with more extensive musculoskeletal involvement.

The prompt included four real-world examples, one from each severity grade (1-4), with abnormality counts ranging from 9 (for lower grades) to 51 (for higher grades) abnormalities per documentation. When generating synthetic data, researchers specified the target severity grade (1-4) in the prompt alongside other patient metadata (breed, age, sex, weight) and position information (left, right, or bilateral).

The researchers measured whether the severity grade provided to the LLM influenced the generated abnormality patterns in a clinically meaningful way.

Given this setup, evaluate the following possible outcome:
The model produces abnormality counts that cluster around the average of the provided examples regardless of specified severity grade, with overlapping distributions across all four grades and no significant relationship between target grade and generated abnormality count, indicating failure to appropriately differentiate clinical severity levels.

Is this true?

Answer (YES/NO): NO